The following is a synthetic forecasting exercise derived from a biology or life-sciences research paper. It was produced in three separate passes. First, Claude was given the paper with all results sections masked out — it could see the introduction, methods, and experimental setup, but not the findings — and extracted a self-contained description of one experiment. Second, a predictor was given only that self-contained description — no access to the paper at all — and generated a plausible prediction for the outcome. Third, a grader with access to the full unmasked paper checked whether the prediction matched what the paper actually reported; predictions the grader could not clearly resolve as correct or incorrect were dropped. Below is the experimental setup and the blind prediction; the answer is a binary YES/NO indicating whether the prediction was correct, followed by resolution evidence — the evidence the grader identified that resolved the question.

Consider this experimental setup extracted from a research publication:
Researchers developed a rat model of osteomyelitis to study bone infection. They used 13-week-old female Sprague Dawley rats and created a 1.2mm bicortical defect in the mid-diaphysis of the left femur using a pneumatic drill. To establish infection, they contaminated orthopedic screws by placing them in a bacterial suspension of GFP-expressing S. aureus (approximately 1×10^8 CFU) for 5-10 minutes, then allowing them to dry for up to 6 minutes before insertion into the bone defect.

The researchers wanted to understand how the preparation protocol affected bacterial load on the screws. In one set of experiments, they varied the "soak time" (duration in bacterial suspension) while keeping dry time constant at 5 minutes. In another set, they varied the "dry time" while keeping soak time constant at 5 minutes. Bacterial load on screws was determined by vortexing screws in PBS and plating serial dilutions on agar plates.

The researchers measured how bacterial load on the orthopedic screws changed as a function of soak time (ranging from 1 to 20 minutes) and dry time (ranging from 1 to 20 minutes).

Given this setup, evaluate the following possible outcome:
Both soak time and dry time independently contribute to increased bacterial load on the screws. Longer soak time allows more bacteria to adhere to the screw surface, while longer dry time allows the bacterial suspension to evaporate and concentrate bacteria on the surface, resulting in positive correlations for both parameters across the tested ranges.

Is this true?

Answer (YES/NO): NO